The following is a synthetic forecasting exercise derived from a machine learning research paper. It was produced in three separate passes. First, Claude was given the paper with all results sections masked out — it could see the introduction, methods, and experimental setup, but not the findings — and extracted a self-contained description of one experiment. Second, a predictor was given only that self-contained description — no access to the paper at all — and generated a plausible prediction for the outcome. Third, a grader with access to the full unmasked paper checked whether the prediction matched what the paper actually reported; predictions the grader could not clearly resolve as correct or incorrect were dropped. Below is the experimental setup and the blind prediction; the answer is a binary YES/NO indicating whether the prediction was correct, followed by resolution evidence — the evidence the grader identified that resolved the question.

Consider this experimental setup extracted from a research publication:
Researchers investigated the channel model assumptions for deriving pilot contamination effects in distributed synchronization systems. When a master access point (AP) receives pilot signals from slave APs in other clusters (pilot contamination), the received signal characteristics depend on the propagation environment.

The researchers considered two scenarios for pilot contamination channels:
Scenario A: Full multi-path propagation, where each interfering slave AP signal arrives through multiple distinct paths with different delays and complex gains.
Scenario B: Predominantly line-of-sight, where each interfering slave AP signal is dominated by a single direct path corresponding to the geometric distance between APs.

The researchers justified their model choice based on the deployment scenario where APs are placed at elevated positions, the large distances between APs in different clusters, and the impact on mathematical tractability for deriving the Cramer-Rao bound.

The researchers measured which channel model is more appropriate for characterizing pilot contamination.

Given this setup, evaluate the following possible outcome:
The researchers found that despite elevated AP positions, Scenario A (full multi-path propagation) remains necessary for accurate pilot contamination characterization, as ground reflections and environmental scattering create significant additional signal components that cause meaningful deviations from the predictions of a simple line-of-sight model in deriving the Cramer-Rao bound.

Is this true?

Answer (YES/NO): NO